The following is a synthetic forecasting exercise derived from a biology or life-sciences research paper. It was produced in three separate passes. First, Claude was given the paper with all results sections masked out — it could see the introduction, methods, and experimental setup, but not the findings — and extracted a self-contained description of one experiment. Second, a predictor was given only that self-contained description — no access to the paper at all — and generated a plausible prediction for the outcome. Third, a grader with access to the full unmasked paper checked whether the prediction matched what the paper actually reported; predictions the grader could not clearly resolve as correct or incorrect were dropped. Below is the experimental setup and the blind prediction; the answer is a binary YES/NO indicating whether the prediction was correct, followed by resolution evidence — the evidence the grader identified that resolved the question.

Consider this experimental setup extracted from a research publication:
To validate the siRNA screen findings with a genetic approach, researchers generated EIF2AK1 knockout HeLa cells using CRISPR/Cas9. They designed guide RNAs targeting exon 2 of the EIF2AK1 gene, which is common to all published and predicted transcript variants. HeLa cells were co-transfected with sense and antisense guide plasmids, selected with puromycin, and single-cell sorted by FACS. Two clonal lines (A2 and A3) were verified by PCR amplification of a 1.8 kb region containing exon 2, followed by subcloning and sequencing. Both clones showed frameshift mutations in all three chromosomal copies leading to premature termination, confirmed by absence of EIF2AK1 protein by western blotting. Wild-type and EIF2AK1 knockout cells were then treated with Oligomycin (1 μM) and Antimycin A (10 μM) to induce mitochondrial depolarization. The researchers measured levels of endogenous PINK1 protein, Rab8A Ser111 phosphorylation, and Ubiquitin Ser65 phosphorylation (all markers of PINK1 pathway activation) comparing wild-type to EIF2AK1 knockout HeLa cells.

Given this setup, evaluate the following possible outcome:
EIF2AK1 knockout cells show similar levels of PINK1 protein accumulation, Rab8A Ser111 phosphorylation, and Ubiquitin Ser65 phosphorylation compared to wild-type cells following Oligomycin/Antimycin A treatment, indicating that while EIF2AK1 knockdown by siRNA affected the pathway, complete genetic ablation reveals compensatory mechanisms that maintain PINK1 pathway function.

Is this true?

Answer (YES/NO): NO